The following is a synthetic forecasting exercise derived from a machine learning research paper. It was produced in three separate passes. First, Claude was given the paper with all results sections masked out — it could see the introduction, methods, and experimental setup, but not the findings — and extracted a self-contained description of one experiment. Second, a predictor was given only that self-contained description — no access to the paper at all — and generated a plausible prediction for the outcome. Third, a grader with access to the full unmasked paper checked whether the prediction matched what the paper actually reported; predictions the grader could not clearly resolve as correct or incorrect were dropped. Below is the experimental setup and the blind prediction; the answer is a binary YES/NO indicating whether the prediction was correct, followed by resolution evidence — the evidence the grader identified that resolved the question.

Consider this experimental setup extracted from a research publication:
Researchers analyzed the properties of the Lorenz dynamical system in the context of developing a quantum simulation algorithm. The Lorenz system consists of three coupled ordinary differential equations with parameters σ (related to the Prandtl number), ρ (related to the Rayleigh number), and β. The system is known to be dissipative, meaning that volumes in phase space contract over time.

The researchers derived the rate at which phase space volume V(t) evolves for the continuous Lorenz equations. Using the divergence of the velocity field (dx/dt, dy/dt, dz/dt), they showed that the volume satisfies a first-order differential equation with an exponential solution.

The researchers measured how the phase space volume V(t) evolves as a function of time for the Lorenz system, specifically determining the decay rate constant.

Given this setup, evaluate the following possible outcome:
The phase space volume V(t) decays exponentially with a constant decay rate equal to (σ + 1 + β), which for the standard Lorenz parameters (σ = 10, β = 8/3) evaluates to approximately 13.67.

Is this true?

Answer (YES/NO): YES